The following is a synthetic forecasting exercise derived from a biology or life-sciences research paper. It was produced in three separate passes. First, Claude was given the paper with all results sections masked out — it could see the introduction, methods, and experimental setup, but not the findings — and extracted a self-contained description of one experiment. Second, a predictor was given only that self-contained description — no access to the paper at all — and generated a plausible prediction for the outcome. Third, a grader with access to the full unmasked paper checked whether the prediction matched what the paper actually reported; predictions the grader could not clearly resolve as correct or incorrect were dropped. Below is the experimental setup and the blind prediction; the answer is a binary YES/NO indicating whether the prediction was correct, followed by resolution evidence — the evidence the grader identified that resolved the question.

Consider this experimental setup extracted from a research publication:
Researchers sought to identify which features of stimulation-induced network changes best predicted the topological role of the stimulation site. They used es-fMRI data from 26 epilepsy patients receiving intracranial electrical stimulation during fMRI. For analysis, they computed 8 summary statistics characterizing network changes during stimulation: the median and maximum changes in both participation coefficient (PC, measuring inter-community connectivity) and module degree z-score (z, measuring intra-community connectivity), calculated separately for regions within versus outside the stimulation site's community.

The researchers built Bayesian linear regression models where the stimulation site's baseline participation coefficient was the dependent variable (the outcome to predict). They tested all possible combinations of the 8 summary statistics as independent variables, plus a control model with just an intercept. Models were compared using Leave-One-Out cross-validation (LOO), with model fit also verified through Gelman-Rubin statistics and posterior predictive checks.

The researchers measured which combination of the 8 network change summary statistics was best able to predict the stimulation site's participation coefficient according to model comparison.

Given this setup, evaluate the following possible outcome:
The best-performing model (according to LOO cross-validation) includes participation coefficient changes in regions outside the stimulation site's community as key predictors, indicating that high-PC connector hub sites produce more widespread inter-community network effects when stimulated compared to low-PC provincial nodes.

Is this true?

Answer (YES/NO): YES